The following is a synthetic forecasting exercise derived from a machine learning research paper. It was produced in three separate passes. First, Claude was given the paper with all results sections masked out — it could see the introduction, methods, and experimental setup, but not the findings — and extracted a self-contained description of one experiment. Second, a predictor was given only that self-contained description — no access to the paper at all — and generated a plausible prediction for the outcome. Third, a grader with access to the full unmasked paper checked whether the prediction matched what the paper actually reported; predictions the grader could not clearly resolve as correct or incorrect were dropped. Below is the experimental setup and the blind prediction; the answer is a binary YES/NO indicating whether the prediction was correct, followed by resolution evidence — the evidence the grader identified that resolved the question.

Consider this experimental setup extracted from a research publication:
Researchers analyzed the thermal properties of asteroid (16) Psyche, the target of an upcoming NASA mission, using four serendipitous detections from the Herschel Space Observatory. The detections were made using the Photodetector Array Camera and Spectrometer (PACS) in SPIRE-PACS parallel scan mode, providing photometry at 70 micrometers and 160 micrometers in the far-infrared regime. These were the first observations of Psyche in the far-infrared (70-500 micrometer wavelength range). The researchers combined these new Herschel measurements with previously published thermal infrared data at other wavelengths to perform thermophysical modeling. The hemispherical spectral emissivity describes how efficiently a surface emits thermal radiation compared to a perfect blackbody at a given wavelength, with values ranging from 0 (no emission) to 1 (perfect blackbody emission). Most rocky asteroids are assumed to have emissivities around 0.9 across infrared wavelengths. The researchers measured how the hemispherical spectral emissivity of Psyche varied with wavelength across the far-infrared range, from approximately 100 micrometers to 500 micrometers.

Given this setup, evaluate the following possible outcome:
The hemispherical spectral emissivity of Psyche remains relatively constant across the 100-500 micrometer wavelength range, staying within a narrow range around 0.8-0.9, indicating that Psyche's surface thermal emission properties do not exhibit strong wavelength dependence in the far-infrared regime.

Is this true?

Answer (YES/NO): NO